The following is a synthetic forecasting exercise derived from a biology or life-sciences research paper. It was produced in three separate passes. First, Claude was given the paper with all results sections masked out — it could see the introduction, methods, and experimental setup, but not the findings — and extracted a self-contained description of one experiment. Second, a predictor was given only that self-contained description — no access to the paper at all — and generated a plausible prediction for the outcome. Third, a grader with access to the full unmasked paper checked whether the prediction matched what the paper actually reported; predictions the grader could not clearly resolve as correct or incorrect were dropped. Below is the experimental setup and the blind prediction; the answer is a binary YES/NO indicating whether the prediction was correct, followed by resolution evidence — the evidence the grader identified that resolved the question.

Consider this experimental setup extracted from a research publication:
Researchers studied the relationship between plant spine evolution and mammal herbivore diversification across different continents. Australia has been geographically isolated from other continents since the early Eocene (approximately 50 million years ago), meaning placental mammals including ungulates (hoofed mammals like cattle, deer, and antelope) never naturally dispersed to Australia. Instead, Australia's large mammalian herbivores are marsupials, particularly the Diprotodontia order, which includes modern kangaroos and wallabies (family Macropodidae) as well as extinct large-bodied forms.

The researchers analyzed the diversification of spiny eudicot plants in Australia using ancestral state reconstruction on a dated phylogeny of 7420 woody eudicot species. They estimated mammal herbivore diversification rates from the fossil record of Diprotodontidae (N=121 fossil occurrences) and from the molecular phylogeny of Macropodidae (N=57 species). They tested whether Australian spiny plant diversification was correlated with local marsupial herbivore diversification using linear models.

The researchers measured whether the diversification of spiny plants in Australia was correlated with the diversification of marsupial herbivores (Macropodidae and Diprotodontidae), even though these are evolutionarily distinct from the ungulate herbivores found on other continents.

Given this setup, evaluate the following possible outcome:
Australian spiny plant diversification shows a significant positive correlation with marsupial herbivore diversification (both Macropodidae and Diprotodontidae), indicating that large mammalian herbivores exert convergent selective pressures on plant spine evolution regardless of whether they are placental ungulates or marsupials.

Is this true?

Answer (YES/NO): NO